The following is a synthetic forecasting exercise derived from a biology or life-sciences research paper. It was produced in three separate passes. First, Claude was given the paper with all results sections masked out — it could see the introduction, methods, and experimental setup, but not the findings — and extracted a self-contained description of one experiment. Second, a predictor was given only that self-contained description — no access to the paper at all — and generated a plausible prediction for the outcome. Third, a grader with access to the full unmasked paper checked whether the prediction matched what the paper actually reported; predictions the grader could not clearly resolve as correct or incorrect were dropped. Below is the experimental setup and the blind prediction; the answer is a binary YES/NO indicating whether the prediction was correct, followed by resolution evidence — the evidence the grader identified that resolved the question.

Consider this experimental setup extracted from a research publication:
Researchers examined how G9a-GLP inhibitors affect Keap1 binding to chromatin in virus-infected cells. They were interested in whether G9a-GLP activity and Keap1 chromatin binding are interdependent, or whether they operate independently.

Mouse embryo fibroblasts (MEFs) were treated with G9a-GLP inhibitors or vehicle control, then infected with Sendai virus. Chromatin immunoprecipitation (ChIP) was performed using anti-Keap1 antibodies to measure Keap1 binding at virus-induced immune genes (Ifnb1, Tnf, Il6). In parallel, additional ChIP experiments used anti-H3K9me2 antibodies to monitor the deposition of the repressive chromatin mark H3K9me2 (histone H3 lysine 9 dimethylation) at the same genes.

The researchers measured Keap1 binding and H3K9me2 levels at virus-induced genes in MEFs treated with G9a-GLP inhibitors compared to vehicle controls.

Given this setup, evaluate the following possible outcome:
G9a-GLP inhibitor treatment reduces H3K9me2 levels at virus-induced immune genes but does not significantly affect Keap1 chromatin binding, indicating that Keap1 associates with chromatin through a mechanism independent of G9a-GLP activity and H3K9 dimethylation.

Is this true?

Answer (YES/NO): NO